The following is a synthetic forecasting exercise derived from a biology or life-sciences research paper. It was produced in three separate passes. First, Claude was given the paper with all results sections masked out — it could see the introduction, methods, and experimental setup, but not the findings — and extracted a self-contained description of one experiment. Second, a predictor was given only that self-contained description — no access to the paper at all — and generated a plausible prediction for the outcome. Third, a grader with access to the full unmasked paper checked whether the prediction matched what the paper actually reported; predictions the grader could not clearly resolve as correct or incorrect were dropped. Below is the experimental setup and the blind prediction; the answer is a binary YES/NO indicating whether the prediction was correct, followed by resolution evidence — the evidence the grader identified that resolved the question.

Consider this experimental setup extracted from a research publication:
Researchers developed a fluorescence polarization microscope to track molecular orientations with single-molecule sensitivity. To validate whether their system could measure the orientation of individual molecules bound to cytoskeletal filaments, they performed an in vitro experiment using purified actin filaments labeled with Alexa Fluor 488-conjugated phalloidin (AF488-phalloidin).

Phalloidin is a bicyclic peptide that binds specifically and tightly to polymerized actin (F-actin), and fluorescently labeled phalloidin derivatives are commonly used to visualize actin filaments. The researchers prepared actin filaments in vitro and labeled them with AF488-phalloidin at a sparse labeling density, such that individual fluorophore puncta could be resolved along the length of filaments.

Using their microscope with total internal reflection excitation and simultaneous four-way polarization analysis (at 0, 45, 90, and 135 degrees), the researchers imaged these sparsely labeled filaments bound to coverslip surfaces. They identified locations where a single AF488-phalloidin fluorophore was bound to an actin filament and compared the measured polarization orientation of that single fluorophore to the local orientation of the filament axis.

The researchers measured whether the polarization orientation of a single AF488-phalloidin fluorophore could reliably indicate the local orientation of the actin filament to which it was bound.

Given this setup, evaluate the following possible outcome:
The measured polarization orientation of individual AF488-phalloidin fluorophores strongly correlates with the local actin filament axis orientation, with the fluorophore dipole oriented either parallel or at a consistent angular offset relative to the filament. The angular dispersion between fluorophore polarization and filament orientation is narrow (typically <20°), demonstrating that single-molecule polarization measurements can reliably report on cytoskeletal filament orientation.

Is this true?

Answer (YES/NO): YES